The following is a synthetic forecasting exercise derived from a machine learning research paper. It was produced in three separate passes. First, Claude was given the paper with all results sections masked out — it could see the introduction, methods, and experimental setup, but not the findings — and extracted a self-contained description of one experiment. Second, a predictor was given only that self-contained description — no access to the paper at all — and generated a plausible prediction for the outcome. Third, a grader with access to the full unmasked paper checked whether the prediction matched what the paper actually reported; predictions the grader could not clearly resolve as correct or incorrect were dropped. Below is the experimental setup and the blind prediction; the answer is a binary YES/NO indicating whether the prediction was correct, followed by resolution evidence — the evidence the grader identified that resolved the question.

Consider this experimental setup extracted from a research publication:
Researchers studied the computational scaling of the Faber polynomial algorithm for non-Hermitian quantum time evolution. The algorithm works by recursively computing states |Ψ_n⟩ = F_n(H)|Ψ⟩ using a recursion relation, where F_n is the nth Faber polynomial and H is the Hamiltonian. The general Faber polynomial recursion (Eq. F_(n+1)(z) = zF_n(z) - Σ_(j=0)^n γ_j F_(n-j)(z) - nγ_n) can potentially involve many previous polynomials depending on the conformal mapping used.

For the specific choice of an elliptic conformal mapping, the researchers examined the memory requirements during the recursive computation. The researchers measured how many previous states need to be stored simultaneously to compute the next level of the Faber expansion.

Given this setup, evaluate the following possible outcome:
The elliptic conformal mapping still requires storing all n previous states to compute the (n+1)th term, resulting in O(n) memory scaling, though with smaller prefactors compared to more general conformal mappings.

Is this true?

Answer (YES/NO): NO